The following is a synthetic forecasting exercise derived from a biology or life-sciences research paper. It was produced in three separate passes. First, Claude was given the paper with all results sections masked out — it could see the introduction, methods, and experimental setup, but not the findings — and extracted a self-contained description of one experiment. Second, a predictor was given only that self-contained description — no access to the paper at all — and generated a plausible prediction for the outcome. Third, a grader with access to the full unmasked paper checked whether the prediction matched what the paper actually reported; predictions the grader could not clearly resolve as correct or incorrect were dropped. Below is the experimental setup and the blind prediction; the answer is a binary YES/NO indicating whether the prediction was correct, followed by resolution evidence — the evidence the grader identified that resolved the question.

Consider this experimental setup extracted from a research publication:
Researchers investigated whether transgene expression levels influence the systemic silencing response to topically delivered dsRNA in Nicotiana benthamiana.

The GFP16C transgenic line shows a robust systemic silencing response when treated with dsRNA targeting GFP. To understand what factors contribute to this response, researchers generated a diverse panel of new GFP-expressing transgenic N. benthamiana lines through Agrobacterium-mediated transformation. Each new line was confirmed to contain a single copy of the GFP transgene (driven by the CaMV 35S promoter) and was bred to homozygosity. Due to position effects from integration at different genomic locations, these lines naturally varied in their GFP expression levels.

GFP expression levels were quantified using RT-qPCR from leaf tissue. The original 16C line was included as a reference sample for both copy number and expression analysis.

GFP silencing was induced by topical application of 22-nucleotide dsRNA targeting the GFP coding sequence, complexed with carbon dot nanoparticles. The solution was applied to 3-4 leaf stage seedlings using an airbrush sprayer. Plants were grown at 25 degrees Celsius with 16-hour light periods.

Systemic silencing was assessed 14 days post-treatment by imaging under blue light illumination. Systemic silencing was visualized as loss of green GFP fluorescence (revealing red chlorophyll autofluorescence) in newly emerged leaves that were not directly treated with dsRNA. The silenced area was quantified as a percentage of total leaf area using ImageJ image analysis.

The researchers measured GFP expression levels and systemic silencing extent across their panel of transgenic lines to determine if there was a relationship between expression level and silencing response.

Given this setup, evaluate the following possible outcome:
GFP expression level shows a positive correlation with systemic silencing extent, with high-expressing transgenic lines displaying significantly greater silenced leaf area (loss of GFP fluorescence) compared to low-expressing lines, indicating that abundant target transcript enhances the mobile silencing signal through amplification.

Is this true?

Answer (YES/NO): YES